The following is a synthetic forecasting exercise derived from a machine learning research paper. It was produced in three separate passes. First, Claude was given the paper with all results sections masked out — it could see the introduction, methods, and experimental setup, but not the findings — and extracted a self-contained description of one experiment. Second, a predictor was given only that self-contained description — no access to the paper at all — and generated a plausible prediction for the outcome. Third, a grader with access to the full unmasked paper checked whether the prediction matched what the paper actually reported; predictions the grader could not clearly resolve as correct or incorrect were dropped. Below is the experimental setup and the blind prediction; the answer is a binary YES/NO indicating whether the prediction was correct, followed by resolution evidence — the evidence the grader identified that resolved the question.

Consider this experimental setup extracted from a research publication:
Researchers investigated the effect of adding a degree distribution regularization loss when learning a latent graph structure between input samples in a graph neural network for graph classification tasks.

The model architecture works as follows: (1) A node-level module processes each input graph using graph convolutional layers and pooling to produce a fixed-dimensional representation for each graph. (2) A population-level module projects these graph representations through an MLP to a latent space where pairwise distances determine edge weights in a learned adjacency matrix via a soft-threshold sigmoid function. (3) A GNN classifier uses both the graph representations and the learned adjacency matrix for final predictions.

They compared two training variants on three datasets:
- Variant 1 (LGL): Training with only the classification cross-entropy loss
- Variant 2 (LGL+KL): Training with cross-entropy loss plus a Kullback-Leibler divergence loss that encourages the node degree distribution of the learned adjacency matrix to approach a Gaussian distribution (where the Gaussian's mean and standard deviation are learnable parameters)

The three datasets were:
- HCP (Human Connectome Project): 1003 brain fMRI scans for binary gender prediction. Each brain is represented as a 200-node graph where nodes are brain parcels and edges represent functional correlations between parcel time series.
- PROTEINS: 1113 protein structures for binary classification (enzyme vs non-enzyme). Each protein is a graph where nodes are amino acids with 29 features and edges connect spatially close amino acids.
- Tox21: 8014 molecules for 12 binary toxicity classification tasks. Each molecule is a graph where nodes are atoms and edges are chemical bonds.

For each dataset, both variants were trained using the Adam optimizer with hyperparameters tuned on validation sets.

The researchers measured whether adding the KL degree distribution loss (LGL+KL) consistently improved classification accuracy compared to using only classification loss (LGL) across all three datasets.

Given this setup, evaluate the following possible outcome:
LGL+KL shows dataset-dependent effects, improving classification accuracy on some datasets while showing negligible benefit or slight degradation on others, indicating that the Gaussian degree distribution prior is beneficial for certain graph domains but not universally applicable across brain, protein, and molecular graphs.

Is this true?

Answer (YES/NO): YES